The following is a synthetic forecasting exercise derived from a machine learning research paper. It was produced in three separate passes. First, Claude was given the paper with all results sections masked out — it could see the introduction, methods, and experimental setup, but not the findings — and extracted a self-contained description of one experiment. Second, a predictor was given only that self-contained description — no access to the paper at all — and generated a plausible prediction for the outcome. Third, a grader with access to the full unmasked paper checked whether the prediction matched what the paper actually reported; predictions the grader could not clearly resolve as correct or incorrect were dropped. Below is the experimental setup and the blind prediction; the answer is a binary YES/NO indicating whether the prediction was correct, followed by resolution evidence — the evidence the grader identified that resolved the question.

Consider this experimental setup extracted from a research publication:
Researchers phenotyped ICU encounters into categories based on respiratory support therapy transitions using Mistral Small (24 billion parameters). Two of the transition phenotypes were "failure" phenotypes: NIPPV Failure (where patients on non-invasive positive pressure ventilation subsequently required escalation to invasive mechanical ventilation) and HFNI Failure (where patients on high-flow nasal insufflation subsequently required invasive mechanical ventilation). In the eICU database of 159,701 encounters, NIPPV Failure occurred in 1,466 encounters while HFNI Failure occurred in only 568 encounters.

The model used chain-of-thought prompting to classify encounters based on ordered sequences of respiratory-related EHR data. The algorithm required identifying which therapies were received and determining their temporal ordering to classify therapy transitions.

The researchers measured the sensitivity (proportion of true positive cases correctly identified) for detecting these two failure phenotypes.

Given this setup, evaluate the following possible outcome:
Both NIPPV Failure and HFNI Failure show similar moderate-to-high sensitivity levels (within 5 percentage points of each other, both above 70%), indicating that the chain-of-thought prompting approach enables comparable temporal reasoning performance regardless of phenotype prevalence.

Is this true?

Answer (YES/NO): NO